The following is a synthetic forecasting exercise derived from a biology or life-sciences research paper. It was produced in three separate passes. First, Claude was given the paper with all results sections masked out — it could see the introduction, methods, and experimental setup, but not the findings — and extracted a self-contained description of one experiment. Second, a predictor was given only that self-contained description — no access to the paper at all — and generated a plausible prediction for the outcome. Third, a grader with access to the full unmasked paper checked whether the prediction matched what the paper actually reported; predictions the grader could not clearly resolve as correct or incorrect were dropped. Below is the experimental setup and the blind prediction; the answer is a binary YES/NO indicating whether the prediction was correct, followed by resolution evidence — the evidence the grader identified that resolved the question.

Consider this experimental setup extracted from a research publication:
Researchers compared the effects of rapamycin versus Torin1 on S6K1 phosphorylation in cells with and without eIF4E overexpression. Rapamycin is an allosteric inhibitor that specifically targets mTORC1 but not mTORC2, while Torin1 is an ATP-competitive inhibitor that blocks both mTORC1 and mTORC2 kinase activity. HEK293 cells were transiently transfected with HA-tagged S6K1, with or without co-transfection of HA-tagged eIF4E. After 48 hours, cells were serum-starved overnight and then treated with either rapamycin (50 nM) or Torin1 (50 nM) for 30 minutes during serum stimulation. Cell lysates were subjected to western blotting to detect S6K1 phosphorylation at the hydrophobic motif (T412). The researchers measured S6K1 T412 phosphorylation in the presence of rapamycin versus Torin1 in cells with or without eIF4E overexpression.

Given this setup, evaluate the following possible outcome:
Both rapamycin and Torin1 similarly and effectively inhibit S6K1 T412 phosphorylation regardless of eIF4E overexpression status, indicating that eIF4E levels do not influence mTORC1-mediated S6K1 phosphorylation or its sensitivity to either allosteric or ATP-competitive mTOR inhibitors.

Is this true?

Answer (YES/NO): NO